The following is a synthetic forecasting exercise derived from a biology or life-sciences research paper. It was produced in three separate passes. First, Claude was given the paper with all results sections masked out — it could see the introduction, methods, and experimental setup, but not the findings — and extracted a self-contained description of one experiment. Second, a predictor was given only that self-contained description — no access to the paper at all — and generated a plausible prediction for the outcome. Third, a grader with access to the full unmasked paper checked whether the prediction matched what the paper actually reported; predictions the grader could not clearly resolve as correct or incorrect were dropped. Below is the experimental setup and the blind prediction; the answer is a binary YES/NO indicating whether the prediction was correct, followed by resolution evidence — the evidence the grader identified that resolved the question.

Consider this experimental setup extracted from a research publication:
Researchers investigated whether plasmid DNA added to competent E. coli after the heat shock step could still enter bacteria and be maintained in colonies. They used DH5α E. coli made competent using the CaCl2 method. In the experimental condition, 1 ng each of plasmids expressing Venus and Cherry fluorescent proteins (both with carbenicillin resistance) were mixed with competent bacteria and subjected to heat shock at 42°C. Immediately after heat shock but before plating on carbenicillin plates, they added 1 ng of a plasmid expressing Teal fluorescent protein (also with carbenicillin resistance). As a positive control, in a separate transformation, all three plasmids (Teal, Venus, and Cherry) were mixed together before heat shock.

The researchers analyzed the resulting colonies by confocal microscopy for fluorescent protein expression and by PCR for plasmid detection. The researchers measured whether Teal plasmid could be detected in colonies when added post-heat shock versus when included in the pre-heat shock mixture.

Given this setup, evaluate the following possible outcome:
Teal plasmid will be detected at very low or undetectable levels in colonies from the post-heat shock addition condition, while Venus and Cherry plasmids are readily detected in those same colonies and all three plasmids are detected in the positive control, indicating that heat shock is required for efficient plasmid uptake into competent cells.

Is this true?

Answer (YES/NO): YES